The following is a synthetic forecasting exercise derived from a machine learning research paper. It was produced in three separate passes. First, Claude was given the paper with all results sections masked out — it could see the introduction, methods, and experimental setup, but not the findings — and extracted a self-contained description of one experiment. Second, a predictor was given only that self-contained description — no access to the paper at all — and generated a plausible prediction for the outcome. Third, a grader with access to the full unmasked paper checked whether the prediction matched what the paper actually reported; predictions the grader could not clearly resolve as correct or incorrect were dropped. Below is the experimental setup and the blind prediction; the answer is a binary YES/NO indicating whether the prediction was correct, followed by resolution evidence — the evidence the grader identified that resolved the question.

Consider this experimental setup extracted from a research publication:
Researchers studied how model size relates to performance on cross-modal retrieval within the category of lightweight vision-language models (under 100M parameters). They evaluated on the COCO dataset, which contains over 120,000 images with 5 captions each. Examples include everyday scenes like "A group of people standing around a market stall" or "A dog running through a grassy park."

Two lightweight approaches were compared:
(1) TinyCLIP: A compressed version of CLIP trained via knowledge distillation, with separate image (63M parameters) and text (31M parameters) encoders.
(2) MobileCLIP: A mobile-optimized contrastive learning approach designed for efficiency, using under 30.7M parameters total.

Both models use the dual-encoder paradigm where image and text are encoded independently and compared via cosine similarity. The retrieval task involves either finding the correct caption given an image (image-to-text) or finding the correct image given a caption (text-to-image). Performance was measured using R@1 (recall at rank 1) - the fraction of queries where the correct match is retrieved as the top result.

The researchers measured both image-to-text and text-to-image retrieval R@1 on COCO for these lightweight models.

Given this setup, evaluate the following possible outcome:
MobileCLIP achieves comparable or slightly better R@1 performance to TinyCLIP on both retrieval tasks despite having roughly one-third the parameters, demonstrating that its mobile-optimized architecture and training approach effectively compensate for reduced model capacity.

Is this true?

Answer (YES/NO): YES